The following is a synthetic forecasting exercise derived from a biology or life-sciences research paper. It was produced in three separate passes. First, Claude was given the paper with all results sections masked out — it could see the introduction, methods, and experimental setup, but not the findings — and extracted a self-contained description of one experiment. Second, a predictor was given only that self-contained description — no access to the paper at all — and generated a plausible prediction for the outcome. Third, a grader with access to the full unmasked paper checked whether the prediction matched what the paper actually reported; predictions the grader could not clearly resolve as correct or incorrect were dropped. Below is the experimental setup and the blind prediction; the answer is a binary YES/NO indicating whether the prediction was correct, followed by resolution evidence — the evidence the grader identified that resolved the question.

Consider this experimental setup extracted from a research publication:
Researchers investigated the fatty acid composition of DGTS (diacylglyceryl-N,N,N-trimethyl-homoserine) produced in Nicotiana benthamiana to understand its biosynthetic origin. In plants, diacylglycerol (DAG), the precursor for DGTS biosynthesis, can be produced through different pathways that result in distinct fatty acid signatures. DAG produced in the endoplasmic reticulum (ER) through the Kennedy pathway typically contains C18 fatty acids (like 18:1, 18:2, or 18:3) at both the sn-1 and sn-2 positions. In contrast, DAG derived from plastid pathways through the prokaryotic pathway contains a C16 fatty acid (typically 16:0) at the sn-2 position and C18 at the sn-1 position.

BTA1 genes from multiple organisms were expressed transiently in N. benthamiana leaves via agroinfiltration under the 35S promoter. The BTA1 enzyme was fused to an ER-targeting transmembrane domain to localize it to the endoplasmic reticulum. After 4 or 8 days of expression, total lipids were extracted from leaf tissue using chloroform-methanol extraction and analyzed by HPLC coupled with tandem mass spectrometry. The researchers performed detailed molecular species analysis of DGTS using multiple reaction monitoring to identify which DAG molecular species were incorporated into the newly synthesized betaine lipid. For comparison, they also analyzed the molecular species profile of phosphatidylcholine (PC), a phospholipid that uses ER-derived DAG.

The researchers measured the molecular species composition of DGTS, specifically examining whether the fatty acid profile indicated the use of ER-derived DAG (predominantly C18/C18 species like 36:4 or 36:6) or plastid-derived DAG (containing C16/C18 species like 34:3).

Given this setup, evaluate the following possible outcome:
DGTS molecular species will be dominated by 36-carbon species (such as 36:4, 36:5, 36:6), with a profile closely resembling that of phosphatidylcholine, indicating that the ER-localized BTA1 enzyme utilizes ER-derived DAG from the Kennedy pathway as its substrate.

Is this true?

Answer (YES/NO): NO